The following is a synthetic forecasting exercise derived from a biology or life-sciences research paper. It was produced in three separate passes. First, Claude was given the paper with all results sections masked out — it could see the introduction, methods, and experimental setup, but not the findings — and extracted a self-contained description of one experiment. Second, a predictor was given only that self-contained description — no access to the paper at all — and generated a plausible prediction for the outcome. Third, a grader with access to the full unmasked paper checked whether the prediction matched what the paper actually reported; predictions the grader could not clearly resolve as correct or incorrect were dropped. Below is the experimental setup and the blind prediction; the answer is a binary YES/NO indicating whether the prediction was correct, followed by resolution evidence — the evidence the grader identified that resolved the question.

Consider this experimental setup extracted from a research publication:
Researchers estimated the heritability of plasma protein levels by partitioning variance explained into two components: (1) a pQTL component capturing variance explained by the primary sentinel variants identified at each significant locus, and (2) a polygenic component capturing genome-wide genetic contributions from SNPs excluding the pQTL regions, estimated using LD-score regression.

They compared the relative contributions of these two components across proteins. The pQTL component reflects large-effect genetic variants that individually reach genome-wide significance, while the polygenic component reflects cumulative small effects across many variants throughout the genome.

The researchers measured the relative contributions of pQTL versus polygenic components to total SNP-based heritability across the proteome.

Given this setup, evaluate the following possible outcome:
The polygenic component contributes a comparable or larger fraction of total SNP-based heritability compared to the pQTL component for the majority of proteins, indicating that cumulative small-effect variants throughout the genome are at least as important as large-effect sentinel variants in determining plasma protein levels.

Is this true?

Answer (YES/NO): YES